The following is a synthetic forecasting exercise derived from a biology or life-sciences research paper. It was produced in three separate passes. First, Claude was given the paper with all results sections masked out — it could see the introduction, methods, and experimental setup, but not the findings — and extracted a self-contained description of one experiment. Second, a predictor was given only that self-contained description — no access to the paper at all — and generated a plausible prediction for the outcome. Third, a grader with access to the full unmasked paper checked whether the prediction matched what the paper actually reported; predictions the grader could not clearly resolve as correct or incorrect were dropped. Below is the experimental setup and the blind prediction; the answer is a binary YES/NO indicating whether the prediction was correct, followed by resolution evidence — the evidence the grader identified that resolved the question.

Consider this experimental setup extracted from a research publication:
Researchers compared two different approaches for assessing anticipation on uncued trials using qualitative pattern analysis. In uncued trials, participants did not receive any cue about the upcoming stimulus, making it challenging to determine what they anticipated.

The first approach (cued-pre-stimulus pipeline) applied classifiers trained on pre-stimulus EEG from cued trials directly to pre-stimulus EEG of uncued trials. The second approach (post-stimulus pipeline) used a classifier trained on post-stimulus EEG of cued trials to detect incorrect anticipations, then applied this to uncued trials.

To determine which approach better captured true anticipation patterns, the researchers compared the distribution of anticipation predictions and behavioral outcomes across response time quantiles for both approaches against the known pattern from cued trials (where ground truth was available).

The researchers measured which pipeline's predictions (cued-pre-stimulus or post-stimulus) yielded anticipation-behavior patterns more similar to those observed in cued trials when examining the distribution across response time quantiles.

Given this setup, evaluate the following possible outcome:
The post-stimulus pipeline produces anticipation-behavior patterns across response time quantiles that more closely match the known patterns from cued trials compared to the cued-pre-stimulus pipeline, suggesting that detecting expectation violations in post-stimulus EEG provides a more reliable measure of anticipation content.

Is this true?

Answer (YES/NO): YES